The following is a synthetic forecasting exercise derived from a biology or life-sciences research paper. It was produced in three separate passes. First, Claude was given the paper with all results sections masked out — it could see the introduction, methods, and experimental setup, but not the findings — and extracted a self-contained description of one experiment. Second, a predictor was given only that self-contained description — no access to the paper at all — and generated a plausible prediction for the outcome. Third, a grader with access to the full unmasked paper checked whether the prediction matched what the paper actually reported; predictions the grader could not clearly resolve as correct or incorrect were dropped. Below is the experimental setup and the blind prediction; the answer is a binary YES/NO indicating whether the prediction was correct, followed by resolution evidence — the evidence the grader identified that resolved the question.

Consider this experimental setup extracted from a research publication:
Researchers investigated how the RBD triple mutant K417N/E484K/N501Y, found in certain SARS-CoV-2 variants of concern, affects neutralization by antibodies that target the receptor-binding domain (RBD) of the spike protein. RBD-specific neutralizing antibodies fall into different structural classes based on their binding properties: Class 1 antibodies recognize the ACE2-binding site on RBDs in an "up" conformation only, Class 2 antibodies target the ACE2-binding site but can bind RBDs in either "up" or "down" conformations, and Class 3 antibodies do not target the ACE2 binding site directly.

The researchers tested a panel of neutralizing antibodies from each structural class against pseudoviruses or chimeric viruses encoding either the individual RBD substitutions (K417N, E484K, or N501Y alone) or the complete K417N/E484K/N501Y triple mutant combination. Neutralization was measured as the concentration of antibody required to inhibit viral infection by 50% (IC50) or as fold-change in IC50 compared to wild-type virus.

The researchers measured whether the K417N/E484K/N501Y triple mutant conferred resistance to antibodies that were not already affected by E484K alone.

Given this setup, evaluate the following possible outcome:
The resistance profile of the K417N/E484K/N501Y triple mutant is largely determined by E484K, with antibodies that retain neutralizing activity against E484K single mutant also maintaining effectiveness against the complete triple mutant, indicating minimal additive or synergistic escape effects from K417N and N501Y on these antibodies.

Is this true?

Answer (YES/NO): YES